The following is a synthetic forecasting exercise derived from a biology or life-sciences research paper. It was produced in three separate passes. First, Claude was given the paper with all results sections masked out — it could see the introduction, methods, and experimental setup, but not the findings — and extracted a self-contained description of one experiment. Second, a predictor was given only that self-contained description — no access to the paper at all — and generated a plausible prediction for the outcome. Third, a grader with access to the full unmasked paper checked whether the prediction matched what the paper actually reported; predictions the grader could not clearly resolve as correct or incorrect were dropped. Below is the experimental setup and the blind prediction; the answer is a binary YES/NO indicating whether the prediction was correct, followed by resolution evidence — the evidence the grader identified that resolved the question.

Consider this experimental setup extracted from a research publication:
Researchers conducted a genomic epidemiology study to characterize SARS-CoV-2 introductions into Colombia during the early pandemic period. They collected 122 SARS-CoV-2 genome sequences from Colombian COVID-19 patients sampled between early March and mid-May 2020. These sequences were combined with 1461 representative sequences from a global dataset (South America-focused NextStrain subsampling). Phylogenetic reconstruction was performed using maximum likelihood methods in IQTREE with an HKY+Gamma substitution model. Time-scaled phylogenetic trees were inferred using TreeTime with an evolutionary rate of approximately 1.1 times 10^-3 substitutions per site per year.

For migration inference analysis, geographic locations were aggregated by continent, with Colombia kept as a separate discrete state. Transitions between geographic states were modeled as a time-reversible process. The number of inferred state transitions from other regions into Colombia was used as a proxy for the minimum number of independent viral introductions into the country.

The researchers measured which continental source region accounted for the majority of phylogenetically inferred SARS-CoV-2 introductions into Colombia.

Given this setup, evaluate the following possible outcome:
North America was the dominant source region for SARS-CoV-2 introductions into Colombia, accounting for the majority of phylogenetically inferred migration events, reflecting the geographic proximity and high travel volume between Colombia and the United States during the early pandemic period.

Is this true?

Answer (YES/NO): NO